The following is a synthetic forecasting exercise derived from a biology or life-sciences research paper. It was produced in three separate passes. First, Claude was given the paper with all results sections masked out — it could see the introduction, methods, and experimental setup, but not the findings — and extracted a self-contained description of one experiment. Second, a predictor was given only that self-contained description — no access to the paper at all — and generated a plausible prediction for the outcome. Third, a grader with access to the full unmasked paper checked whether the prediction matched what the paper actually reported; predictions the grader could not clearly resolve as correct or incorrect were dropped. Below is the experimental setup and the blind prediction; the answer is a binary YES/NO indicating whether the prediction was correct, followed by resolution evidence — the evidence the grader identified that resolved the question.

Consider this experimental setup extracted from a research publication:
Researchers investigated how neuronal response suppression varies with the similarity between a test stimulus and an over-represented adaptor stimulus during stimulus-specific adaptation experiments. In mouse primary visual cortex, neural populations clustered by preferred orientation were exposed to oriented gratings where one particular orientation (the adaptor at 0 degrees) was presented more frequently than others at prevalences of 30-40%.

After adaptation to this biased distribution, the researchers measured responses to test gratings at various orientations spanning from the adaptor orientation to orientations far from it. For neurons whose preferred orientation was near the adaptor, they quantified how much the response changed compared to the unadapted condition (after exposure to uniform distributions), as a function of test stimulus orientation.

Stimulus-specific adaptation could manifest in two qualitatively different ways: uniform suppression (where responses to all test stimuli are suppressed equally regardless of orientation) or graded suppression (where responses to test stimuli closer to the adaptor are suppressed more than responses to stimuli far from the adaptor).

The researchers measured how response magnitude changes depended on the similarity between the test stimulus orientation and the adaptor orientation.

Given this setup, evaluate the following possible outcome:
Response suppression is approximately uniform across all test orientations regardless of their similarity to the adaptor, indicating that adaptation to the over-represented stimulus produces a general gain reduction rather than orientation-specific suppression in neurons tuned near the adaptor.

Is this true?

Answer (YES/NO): NO